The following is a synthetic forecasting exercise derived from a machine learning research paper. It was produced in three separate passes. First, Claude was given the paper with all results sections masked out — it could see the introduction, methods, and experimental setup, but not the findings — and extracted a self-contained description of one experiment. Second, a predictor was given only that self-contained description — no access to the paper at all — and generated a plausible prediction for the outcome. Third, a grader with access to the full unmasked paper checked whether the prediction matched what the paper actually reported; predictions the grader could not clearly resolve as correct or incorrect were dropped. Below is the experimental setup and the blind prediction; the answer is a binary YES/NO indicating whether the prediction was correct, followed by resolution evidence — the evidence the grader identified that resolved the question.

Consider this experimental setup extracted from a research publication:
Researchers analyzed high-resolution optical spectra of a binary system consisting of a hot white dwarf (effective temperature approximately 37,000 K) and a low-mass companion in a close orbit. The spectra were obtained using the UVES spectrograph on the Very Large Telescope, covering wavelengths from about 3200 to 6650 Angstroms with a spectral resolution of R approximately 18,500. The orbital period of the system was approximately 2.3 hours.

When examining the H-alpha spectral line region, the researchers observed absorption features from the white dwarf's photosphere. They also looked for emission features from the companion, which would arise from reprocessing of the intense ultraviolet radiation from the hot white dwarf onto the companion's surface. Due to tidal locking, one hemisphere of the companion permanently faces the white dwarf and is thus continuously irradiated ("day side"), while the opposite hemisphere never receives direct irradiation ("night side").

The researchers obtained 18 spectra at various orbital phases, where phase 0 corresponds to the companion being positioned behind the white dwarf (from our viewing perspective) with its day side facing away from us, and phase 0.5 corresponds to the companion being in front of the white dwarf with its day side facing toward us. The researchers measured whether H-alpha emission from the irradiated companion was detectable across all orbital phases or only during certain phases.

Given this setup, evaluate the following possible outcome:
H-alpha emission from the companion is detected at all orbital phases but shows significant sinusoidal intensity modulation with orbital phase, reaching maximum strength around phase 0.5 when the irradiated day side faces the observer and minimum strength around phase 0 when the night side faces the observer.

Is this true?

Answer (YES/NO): NO